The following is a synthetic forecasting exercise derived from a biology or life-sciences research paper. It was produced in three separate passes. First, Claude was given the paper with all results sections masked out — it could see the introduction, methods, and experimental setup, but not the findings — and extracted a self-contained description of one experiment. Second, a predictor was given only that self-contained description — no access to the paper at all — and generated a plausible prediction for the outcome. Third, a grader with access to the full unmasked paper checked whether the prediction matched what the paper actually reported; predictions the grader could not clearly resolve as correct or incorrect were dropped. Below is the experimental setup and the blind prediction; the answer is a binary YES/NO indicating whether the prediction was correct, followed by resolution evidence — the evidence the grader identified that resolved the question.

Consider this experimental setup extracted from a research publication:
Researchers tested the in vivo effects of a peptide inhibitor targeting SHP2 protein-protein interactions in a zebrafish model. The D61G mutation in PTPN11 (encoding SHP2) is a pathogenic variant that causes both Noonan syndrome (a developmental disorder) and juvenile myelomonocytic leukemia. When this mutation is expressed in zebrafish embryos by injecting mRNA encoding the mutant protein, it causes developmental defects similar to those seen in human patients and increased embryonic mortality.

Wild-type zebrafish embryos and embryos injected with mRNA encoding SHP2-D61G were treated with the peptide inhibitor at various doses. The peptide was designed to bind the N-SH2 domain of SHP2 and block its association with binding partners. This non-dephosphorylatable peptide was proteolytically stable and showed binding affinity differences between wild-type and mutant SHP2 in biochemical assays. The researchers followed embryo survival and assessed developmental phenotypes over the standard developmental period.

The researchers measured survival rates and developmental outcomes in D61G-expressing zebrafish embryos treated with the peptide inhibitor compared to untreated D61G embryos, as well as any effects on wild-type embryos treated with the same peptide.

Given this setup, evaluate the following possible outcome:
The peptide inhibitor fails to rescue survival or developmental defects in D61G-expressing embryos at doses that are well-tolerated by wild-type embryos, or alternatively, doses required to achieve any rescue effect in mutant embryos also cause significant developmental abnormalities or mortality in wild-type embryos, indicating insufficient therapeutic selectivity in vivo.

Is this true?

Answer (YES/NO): NO